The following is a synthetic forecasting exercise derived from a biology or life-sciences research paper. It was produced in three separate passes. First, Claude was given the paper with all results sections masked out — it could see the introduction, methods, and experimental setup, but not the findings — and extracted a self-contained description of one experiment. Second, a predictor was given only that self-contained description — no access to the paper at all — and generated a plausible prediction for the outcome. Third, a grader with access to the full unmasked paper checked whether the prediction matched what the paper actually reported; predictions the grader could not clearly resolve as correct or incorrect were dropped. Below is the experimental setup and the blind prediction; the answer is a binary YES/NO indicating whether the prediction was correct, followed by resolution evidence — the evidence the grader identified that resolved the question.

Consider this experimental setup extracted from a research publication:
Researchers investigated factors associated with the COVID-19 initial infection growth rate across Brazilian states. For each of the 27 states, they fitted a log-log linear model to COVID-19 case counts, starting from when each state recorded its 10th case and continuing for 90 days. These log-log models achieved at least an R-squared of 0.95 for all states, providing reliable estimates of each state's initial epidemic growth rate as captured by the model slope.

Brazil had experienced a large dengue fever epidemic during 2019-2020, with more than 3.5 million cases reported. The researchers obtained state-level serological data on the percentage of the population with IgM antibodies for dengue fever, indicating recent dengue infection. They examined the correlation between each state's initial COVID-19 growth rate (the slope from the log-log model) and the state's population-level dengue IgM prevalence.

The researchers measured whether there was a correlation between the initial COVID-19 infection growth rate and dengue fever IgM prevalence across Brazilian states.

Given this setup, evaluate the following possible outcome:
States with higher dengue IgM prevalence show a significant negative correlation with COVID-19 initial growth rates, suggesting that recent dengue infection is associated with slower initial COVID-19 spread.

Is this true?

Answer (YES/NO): YES